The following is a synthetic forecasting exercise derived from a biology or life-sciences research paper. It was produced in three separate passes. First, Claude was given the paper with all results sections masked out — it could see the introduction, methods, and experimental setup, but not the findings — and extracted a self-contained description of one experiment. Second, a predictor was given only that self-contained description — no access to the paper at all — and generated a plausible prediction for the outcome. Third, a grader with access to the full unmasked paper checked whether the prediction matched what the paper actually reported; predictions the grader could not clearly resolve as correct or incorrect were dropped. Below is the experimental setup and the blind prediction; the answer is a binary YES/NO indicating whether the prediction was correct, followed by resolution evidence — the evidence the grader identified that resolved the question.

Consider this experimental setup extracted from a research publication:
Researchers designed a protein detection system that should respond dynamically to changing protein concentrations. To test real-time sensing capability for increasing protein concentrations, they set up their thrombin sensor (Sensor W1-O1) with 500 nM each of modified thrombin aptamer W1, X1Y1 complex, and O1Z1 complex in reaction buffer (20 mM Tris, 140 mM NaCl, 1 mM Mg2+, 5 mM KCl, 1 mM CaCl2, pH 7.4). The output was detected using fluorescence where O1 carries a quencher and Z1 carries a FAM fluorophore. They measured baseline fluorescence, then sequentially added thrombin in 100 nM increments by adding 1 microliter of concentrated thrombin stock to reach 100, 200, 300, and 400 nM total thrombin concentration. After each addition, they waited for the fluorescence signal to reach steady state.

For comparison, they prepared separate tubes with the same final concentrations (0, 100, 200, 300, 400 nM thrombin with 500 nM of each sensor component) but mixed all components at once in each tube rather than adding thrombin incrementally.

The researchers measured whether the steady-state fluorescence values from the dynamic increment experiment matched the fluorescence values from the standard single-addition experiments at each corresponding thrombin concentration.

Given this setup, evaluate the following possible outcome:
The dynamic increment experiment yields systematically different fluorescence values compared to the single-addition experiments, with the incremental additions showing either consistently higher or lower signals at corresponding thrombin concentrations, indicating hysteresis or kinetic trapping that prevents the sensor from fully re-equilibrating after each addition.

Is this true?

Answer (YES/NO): NO